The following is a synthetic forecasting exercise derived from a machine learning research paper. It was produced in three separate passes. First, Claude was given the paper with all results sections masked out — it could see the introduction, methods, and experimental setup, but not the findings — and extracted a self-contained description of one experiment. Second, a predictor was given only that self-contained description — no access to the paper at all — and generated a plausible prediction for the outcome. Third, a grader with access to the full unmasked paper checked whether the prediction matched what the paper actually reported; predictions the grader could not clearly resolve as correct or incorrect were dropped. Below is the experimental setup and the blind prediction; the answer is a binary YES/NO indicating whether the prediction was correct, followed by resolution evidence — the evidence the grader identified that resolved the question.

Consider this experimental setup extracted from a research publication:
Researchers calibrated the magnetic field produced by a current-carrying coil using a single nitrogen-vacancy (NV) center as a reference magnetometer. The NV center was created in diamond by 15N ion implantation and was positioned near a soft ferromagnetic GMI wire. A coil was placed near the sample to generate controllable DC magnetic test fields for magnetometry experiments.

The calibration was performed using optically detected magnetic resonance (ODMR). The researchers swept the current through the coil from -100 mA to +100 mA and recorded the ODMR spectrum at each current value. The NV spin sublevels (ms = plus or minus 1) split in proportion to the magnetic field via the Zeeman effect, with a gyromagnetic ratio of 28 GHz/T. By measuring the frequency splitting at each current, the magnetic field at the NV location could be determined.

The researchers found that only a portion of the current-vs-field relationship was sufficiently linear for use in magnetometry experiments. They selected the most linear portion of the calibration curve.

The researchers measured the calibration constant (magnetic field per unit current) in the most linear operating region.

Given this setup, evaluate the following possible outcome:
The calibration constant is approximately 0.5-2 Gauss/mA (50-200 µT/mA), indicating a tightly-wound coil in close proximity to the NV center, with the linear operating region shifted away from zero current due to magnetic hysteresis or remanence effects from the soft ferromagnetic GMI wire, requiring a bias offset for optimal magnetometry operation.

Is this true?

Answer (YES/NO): NO